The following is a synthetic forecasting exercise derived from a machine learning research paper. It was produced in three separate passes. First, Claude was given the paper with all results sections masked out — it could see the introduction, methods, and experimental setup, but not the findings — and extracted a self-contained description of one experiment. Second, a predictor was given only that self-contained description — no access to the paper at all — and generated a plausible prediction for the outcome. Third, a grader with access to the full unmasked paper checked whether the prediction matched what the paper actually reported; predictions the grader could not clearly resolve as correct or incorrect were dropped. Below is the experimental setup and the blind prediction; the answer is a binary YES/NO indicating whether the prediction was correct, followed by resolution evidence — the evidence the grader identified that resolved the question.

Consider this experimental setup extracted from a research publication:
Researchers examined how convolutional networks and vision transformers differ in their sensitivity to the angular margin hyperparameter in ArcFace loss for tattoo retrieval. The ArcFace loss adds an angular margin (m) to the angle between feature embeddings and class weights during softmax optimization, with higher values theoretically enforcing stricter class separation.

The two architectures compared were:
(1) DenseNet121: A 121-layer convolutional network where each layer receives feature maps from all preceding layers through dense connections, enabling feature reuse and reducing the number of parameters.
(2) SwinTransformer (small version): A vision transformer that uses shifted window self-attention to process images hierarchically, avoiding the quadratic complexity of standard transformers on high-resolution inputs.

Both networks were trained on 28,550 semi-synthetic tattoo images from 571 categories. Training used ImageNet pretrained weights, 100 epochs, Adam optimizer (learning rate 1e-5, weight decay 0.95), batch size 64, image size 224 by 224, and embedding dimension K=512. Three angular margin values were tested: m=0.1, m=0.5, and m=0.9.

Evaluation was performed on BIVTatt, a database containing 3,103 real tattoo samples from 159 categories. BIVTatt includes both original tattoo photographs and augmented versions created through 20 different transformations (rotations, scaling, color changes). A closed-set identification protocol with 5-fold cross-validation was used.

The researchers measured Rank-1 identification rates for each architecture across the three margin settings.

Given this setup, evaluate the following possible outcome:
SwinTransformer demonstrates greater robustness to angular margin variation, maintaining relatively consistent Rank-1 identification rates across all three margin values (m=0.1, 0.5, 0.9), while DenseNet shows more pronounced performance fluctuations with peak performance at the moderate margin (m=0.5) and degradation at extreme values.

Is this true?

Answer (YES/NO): NO